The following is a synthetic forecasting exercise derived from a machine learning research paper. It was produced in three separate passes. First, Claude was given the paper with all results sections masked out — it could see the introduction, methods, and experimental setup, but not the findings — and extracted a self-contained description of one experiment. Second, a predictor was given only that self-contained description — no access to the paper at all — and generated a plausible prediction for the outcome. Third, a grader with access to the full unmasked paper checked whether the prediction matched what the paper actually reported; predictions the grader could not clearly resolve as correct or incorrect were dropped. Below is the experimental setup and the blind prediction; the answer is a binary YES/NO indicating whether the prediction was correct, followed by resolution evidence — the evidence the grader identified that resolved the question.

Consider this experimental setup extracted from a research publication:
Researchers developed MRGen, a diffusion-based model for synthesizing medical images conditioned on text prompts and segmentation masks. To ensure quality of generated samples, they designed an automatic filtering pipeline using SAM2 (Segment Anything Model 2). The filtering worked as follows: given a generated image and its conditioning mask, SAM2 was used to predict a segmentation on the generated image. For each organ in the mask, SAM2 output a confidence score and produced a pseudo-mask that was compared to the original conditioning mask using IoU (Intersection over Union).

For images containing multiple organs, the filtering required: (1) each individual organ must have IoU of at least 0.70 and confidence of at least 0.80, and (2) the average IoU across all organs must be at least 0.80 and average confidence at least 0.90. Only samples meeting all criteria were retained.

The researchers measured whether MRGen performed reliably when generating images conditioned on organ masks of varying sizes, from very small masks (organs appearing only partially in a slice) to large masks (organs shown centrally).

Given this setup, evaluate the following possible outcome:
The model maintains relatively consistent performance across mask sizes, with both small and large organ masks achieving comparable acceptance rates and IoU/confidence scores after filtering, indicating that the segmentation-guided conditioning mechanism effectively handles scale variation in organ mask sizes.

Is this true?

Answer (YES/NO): NO